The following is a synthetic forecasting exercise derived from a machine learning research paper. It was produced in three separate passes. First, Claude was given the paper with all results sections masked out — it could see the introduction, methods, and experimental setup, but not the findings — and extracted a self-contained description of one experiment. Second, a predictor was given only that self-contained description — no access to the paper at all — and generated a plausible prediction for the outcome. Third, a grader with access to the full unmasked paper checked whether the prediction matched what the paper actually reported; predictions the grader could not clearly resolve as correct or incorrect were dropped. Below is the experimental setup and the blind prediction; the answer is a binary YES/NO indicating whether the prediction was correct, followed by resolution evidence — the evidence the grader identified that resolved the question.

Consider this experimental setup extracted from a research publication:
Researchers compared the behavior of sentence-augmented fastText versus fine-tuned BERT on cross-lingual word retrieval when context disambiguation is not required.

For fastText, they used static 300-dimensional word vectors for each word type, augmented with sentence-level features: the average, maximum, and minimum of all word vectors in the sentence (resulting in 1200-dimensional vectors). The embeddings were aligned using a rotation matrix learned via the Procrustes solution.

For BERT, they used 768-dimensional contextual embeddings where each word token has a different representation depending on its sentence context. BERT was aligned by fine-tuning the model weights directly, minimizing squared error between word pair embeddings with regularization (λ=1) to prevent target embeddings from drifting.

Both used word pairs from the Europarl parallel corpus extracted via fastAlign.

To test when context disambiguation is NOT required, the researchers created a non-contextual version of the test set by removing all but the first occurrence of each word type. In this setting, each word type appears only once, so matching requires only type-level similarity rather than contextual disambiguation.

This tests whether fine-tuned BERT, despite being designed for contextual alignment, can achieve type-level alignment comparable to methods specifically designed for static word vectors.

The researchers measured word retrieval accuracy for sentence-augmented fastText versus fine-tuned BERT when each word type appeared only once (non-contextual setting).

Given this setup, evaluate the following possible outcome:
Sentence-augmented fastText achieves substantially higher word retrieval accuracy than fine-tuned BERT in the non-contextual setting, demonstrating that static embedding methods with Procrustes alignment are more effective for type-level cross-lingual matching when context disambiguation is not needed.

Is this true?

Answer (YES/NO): NO